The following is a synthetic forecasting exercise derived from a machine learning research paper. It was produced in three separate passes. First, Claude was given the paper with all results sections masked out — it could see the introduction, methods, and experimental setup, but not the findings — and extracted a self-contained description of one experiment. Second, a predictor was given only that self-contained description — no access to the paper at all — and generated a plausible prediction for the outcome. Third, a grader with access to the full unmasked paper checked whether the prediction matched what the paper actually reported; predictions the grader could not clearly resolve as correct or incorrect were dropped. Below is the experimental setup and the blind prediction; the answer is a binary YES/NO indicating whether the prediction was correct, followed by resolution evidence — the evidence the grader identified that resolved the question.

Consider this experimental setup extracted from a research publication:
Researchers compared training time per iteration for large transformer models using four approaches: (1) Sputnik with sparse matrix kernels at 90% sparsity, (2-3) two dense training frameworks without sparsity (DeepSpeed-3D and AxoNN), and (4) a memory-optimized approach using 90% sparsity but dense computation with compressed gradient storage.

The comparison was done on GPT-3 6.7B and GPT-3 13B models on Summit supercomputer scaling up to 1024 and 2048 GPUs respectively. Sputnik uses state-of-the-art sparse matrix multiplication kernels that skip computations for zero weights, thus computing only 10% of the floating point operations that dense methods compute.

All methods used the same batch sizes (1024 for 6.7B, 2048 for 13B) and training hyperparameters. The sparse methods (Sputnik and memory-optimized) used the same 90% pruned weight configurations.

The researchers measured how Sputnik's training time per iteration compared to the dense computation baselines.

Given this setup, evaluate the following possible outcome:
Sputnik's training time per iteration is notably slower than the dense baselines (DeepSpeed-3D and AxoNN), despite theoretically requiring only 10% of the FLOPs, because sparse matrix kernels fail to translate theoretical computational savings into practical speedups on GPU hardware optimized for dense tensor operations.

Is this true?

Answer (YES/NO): YES